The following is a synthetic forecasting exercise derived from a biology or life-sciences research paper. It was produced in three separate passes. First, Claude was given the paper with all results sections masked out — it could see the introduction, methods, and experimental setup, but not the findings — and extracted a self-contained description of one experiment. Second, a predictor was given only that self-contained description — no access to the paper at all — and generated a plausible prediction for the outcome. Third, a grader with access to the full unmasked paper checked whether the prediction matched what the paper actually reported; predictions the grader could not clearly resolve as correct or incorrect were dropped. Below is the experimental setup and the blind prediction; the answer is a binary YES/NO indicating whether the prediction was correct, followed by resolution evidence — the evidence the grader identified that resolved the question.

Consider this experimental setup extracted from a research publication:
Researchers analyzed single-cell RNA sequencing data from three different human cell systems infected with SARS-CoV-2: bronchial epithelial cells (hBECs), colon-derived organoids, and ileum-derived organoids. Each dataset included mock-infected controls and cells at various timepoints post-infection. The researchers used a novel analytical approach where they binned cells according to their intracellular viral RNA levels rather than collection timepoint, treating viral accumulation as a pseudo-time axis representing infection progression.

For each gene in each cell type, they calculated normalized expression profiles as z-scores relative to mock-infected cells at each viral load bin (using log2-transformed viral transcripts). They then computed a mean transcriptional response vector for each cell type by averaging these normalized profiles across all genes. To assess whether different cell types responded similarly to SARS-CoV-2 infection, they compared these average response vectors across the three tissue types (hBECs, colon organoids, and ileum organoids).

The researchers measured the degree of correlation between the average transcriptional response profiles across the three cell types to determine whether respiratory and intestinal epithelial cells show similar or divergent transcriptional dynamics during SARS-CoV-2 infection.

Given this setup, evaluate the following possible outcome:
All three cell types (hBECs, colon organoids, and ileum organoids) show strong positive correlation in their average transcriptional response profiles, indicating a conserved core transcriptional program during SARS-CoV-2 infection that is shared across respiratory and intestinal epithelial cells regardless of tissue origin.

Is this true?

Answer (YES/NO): YES